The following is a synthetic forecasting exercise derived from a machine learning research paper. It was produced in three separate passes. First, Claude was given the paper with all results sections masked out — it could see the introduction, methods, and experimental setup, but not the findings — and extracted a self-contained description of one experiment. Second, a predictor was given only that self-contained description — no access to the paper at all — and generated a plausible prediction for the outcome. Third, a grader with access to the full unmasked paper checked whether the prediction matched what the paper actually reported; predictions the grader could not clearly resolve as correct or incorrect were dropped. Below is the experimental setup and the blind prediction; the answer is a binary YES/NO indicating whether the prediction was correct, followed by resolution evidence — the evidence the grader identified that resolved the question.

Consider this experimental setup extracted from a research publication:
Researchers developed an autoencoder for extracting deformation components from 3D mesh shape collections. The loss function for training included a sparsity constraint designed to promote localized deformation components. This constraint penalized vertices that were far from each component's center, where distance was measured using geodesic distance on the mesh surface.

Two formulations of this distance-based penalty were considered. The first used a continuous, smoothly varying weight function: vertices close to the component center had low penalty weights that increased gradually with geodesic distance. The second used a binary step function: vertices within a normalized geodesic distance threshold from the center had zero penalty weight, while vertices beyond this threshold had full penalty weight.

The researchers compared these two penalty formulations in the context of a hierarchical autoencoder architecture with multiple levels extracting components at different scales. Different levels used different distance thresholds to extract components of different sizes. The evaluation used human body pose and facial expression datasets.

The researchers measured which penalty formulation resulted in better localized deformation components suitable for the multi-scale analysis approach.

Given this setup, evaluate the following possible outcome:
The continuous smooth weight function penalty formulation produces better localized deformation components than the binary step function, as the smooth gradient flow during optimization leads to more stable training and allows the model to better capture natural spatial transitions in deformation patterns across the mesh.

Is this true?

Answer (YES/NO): NO